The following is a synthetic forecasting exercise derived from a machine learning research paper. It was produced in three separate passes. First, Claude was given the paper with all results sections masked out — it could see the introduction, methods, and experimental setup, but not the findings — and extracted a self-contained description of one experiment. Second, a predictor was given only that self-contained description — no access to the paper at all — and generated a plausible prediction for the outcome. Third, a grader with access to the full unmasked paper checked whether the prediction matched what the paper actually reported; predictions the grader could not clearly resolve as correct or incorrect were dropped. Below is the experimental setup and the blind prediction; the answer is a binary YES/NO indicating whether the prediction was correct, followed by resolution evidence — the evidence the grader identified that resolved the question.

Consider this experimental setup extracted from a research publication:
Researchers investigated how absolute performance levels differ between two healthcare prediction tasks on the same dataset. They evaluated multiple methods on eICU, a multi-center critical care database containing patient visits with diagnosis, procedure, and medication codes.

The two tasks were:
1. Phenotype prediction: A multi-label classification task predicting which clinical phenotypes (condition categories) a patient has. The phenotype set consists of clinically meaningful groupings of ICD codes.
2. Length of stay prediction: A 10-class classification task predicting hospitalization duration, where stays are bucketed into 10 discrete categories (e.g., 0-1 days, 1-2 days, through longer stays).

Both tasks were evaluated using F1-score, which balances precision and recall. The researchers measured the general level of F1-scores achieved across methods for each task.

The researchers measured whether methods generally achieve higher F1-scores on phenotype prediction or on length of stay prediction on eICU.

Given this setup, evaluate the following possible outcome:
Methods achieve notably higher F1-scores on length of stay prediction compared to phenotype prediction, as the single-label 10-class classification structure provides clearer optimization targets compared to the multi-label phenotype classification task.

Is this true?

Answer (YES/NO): NO